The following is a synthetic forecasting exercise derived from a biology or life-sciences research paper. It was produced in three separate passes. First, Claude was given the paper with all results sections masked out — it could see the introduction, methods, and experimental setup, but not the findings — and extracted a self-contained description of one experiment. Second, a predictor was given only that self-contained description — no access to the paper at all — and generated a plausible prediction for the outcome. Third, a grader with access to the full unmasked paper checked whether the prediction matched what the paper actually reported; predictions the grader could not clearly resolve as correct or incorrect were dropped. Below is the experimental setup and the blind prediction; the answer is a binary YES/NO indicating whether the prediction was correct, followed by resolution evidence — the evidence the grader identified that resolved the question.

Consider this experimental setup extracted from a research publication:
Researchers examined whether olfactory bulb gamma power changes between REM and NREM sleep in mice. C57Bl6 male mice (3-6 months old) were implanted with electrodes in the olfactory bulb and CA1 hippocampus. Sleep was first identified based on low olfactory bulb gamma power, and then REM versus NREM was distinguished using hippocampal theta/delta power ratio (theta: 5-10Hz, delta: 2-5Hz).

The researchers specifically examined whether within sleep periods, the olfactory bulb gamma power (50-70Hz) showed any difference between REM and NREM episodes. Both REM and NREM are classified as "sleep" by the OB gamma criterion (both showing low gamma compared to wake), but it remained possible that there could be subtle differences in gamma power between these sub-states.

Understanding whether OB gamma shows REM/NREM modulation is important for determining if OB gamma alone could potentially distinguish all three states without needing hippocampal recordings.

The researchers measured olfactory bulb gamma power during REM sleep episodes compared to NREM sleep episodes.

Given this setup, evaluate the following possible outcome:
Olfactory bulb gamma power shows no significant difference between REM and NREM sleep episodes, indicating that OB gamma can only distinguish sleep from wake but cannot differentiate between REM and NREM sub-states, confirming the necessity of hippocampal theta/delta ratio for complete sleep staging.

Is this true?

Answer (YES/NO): YES